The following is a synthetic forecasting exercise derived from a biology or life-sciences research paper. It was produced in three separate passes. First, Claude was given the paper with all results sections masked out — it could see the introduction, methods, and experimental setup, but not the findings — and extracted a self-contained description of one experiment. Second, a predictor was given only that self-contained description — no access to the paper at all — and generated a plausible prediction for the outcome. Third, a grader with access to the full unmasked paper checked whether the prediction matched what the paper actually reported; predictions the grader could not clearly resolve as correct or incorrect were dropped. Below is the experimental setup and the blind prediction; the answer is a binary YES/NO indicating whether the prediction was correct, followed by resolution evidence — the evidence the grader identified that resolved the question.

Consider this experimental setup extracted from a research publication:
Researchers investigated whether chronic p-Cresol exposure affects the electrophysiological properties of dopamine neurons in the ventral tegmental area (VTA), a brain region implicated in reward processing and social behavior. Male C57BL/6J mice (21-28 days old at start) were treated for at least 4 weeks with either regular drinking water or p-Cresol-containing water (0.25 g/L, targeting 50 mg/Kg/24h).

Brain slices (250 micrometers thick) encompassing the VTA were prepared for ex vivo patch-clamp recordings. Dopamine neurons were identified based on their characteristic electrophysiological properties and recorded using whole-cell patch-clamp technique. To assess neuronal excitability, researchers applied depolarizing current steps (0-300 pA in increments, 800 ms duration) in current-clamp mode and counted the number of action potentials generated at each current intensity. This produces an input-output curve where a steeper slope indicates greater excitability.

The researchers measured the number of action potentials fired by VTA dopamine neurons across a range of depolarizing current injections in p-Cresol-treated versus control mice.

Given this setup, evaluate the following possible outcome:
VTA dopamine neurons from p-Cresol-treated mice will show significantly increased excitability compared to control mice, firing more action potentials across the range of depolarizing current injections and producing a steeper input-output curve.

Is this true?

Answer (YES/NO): NO